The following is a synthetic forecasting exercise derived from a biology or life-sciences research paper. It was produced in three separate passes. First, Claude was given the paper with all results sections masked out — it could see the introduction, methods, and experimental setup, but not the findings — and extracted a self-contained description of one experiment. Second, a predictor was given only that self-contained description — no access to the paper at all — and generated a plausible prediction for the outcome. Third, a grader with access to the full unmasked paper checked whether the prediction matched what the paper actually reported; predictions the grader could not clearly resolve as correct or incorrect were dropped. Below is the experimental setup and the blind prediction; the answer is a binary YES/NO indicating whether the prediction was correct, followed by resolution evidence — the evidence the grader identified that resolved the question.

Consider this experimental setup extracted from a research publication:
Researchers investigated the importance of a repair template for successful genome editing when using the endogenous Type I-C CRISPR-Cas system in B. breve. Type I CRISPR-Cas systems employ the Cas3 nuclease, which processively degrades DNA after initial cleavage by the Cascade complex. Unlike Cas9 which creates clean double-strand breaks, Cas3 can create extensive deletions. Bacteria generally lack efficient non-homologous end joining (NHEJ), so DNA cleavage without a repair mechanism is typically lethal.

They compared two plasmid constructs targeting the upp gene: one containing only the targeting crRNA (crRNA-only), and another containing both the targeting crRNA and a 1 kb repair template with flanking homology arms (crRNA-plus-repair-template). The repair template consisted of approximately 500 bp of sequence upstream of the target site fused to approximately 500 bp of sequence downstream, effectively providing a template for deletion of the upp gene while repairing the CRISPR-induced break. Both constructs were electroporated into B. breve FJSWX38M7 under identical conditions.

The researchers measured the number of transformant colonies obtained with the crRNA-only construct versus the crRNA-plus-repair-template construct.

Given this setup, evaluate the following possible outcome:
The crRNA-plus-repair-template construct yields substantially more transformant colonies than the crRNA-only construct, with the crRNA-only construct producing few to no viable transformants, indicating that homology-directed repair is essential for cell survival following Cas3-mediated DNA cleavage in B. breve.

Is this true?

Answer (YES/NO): YES